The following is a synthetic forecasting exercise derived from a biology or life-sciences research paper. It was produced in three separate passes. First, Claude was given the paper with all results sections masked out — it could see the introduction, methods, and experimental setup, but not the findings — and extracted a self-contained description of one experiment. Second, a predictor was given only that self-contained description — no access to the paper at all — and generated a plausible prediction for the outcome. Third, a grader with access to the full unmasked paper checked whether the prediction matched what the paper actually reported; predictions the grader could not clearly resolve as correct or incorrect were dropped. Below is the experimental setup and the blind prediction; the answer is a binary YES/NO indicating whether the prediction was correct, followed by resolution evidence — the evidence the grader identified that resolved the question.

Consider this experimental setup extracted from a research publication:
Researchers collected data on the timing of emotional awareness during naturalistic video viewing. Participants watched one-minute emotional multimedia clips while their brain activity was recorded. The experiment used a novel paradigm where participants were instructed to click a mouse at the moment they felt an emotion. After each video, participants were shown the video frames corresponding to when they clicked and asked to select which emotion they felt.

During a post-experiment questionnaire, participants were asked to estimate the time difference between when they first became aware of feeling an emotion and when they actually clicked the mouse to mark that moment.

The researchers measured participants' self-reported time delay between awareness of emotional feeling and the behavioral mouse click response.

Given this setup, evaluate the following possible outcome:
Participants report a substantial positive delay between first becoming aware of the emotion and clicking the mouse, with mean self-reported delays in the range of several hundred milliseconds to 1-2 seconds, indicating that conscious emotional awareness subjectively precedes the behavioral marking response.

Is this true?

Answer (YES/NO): NO